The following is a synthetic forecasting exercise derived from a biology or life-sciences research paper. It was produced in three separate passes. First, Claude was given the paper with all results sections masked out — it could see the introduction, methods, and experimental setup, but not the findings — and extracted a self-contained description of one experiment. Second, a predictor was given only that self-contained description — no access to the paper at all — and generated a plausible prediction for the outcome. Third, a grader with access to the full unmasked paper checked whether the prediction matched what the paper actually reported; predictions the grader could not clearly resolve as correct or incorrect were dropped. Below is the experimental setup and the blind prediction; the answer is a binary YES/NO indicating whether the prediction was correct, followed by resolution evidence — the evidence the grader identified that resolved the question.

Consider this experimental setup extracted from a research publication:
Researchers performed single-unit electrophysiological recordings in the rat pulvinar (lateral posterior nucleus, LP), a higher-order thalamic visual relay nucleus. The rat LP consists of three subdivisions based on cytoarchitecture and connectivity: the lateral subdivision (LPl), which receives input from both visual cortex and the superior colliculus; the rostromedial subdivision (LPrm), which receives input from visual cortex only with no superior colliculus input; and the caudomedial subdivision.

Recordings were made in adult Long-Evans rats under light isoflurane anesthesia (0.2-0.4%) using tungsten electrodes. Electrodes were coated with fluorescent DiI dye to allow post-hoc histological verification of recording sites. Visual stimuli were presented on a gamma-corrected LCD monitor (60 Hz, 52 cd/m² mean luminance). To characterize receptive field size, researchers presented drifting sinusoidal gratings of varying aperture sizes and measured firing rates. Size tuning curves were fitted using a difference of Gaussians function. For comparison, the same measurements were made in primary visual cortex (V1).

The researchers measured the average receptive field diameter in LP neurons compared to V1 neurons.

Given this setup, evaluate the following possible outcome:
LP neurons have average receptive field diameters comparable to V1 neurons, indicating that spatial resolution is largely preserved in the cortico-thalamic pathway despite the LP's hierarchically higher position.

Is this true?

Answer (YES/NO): NO